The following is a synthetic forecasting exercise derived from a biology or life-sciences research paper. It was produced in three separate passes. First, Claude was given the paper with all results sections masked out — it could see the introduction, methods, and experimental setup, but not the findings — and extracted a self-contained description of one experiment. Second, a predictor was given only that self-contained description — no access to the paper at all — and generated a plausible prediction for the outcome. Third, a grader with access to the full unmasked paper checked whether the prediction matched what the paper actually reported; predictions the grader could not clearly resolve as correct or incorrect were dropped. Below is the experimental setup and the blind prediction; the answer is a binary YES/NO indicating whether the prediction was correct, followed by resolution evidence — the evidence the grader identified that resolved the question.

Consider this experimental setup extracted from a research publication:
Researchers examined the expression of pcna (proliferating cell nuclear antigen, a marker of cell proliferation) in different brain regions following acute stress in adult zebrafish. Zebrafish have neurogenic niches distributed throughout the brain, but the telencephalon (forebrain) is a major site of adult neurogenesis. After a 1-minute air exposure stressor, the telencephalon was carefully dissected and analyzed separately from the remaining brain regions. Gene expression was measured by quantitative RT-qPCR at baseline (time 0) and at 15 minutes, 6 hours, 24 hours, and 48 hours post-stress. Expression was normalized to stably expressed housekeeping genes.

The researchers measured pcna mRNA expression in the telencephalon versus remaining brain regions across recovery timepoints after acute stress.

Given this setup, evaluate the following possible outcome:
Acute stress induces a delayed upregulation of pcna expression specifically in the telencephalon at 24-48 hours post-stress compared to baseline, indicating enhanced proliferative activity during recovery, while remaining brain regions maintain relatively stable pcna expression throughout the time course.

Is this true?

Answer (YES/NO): NO